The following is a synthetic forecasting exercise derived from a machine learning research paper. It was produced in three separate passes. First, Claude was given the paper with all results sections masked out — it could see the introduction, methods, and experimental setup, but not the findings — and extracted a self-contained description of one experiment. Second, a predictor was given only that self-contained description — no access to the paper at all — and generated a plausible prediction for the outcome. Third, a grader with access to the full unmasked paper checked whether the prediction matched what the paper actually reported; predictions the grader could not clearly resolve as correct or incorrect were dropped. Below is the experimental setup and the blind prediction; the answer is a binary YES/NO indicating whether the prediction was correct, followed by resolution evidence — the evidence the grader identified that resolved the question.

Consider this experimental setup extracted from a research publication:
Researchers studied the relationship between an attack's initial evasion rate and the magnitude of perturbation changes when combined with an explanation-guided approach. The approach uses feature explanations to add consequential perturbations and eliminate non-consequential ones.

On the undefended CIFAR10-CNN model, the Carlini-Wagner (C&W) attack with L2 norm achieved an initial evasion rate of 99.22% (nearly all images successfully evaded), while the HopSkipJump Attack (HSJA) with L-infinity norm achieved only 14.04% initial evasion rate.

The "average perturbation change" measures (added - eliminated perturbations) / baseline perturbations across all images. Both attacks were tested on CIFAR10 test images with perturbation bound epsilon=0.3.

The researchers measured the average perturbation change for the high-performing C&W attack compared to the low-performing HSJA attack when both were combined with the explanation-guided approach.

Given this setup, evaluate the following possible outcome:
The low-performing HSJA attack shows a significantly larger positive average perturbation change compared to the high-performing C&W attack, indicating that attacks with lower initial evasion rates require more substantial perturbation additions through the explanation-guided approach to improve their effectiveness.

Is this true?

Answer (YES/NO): NO